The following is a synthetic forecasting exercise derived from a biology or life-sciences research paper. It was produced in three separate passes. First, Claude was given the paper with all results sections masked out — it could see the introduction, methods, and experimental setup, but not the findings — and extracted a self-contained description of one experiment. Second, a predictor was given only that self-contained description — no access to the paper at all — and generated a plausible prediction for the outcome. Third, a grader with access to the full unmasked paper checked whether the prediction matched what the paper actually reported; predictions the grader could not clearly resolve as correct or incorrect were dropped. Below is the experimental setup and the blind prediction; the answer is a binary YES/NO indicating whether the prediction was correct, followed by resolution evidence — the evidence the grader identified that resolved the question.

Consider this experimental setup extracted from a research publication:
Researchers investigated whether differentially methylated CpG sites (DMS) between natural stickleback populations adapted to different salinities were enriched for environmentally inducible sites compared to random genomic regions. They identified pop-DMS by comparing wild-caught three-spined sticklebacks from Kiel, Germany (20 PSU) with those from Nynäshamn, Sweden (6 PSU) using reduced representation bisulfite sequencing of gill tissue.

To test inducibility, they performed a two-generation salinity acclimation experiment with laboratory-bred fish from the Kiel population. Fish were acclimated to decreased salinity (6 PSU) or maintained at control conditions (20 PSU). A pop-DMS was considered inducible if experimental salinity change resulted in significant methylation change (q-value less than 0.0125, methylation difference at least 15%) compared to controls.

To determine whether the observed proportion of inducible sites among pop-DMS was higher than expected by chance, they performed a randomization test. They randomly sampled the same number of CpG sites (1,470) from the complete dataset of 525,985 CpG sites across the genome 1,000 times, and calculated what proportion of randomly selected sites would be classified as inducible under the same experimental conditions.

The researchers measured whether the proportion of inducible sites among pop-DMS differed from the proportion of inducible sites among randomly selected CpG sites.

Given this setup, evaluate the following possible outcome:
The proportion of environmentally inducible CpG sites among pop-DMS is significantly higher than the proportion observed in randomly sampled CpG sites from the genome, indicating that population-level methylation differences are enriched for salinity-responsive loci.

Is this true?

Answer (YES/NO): YES